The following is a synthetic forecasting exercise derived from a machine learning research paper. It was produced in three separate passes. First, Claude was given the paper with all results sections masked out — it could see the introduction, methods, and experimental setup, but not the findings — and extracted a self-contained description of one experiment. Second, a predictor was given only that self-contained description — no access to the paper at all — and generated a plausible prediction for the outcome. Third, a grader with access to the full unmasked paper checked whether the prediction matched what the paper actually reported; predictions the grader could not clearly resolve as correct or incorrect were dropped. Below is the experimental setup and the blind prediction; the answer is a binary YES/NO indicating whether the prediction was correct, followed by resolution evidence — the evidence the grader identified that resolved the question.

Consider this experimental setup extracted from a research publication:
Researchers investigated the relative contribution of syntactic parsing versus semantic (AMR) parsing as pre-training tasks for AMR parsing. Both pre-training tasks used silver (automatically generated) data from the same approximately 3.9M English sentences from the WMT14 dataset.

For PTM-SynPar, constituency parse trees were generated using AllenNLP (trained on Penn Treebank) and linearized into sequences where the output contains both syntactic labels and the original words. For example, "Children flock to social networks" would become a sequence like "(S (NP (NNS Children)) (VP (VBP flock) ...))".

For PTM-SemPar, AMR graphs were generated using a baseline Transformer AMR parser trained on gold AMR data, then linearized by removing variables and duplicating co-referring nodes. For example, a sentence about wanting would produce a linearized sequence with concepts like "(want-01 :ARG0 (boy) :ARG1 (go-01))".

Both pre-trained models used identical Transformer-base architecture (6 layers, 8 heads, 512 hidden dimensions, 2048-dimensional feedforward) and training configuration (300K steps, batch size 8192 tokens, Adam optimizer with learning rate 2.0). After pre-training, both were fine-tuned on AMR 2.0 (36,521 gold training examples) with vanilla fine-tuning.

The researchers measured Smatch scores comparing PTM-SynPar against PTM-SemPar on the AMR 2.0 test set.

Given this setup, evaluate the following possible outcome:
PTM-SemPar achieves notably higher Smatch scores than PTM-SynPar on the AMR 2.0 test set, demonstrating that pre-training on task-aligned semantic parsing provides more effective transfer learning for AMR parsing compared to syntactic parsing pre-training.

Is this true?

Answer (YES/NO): YES